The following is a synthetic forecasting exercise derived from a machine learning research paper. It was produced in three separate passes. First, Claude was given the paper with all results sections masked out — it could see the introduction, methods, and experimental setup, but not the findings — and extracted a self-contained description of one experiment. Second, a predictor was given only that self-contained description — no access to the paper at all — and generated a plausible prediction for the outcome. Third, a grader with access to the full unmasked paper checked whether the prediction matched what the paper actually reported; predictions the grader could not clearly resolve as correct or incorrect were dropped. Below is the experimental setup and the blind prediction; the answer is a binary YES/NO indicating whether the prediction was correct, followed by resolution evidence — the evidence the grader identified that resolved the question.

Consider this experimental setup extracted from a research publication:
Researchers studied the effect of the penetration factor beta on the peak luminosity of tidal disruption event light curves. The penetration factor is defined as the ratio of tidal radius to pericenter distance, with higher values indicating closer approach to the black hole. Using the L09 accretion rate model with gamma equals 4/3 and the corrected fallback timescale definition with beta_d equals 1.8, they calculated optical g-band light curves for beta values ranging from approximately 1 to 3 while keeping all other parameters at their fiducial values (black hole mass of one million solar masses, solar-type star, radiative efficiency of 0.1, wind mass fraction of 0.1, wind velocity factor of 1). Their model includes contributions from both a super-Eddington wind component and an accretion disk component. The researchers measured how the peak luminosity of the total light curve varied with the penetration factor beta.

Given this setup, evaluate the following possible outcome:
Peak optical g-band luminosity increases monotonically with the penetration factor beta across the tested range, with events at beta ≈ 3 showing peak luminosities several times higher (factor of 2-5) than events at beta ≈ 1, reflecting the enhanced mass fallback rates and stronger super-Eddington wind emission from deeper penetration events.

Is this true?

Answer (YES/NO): NO